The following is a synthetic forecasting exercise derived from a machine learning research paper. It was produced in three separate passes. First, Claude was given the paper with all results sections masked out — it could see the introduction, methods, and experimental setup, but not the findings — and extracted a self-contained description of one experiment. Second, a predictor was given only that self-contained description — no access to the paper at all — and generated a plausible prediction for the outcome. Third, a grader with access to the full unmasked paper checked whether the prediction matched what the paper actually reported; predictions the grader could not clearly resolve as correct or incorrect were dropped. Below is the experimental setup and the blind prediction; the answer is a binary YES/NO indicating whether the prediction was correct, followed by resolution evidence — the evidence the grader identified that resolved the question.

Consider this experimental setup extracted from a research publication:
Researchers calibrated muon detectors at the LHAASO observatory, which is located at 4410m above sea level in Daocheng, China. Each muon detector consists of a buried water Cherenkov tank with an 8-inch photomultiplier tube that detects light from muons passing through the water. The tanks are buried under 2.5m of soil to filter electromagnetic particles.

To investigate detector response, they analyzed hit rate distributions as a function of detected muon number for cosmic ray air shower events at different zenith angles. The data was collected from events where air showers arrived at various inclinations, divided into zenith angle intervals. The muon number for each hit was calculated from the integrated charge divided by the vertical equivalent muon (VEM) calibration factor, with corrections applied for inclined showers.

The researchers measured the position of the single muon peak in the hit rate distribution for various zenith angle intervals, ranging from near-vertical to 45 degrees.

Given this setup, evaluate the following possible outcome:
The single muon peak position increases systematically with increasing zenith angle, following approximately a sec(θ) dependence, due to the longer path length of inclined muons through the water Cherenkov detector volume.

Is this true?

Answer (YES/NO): NO